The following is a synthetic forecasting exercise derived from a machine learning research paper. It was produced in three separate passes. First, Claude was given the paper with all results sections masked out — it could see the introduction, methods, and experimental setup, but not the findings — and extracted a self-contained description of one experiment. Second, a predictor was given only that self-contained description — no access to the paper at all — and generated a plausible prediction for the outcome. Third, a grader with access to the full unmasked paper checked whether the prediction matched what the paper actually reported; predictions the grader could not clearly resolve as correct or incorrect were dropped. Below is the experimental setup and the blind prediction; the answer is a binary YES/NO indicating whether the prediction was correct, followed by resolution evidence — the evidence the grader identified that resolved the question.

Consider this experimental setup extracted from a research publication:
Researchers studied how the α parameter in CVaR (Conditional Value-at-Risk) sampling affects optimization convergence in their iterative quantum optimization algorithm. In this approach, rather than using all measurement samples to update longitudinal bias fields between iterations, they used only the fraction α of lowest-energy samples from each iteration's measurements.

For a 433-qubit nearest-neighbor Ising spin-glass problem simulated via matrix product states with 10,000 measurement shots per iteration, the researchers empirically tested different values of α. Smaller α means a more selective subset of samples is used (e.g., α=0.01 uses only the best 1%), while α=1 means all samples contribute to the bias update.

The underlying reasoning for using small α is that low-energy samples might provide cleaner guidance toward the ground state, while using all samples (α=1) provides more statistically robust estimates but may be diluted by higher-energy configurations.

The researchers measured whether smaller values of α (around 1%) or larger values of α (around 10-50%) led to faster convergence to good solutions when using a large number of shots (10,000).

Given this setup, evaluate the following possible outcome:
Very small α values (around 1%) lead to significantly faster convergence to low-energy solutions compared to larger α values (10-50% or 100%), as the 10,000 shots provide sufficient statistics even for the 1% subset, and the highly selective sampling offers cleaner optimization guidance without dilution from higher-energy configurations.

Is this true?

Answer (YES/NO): YES